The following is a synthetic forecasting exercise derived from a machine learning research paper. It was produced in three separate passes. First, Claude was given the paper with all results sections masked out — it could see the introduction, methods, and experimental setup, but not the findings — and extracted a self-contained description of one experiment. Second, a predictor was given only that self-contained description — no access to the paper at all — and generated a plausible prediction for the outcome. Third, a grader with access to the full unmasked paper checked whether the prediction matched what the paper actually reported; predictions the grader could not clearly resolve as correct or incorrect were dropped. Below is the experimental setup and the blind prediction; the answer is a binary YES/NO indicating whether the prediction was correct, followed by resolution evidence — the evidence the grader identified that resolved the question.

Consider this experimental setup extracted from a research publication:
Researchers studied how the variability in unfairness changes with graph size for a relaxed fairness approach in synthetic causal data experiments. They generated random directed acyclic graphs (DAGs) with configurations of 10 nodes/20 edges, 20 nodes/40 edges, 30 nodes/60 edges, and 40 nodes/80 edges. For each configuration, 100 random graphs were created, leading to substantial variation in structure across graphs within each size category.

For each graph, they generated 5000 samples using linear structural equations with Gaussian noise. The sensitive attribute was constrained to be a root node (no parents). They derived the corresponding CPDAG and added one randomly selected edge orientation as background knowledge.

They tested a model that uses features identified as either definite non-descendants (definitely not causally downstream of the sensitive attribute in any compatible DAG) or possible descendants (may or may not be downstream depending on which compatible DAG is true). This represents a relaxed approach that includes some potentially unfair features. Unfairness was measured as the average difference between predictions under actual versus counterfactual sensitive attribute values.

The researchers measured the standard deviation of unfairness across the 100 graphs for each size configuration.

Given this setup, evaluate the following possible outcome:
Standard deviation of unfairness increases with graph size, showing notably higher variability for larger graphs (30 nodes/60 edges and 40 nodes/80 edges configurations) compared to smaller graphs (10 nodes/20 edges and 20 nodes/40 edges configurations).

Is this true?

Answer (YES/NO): NO